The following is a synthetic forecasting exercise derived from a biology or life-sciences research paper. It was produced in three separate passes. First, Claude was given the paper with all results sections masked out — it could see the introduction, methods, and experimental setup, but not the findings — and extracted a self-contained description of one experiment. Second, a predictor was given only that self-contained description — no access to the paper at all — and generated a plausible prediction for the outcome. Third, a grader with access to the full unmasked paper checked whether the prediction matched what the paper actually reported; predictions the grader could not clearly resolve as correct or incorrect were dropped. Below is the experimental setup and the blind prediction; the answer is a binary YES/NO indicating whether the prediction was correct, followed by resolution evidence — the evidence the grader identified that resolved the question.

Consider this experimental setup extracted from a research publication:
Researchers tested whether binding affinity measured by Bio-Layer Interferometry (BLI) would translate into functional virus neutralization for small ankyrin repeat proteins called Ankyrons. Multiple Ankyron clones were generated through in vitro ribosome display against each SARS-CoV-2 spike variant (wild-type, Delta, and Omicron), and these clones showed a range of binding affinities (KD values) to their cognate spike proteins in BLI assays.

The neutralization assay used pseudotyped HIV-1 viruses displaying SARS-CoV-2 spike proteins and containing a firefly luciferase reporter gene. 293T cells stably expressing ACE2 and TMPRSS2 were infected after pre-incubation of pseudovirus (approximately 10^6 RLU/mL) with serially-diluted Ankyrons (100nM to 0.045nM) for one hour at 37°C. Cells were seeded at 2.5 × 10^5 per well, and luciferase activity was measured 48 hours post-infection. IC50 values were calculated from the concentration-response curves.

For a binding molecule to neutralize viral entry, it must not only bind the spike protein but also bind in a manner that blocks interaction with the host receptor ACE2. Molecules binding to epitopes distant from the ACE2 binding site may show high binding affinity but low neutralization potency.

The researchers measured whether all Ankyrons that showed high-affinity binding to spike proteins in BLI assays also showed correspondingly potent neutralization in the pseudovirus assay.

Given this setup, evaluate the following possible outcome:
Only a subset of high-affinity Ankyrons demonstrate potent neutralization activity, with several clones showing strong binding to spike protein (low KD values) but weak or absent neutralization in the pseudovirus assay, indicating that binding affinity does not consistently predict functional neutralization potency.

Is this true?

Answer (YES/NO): YES